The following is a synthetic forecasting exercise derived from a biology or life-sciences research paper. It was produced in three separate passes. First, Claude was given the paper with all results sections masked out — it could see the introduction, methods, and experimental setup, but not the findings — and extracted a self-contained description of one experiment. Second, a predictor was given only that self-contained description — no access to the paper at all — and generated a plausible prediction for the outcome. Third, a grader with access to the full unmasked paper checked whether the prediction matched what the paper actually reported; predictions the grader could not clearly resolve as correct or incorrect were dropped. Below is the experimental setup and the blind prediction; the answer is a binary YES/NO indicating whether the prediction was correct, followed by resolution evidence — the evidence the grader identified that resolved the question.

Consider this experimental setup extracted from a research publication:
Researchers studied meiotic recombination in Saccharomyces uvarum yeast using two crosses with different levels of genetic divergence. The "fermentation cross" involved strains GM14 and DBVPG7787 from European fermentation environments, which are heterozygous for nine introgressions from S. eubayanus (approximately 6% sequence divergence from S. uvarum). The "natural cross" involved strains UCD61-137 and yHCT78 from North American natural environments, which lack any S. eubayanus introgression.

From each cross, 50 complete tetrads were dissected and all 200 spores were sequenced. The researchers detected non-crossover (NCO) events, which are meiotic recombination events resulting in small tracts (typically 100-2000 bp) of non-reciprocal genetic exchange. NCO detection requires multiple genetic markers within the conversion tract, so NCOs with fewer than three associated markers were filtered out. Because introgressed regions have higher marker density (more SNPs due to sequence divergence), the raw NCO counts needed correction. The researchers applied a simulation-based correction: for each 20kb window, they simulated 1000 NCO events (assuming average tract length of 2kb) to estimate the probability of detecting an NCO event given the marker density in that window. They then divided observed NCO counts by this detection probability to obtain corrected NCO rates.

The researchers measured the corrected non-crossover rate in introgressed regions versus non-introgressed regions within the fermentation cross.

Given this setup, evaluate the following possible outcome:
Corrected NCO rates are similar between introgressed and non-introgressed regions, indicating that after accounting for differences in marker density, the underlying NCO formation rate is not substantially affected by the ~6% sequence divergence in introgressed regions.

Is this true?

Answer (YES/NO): NO